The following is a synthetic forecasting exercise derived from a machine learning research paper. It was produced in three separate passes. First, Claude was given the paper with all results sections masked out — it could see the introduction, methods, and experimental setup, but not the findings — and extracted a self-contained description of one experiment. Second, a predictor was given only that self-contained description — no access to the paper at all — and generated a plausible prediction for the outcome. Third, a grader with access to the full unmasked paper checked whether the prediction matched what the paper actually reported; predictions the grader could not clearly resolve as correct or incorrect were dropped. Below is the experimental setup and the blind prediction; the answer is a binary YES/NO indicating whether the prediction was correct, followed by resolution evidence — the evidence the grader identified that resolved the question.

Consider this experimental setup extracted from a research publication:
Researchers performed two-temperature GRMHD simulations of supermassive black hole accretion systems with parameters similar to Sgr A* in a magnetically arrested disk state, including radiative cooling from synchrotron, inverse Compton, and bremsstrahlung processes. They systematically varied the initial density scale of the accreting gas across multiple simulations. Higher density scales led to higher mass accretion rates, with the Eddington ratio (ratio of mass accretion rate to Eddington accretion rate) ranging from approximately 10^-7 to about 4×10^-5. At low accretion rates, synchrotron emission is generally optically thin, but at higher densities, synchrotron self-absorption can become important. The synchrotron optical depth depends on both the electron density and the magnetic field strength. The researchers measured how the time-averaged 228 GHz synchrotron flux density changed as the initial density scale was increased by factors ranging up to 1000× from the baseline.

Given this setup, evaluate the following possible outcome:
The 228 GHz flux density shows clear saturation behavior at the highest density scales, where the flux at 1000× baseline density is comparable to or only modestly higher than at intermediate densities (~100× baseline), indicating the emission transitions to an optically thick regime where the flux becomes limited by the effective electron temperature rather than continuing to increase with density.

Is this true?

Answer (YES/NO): NO